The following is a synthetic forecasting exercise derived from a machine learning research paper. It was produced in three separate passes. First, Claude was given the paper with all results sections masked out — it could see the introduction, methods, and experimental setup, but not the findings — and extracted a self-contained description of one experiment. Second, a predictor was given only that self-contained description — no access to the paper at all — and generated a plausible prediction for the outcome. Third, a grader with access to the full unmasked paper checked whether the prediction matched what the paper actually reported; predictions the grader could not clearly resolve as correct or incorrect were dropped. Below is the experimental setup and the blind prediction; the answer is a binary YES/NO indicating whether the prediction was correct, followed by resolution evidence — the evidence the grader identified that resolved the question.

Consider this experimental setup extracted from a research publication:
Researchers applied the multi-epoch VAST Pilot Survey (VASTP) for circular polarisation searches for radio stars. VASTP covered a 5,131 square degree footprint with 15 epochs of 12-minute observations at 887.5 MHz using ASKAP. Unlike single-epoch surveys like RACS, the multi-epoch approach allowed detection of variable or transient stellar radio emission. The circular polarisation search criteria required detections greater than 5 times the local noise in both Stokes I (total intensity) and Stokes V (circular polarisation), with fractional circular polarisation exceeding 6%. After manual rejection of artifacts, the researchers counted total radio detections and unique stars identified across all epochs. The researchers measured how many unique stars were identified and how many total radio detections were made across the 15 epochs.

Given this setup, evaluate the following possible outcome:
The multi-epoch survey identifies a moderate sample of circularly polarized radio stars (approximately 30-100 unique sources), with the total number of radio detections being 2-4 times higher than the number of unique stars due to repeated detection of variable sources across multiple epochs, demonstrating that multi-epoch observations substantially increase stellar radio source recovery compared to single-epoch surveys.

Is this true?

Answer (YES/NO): NO